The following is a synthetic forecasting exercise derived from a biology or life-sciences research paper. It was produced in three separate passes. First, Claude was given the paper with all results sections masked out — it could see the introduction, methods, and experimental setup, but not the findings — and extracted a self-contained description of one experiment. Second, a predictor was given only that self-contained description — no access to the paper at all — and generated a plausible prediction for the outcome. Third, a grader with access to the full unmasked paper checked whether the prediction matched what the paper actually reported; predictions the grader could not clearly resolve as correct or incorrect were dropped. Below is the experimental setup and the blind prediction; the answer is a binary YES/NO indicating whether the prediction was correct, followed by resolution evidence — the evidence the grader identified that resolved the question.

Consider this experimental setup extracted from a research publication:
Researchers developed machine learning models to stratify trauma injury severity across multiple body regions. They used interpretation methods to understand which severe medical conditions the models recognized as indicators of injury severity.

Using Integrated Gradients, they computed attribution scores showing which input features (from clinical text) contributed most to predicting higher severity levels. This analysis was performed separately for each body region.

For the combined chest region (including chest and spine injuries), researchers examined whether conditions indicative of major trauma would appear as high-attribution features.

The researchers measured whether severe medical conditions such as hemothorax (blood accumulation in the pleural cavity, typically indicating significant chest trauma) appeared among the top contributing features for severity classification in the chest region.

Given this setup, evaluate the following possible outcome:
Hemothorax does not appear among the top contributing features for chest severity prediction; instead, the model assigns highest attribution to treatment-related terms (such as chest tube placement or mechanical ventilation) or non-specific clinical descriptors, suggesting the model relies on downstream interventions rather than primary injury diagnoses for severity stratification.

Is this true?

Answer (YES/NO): NO